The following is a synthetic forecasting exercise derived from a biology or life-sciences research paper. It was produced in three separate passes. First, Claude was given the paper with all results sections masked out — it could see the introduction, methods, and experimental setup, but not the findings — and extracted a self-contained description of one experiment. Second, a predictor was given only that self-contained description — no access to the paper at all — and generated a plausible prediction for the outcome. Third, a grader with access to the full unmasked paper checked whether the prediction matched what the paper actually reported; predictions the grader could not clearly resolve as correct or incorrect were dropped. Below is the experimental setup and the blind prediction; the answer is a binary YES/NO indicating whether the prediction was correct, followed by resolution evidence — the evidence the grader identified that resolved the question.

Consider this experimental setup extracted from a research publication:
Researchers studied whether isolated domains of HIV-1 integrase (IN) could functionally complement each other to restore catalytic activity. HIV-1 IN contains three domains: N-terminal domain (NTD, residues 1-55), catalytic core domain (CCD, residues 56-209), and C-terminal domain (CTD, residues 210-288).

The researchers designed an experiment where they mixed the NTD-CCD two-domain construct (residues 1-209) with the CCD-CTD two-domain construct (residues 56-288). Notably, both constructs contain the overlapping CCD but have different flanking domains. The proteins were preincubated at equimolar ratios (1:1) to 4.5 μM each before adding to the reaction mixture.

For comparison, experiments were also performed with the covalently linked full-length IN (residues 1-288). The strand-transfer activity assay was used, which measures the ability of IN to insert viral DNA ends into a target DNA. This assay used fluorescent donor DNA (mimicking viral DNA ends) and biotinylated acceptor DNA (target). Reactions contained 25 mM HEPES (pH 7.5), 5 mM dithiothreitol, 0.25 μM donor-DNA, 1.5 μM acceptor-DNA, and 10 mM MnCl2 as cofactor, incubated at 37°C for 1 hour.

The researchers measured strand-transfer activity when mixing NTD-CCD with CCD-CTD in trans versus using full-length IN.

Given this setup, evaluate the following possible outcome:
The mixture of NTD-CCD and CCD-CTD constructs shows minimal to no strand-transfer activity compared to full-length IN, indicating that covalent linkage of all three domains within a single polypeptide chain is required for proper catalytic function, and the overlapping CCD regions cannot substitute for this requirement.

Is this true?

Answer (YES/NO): YES